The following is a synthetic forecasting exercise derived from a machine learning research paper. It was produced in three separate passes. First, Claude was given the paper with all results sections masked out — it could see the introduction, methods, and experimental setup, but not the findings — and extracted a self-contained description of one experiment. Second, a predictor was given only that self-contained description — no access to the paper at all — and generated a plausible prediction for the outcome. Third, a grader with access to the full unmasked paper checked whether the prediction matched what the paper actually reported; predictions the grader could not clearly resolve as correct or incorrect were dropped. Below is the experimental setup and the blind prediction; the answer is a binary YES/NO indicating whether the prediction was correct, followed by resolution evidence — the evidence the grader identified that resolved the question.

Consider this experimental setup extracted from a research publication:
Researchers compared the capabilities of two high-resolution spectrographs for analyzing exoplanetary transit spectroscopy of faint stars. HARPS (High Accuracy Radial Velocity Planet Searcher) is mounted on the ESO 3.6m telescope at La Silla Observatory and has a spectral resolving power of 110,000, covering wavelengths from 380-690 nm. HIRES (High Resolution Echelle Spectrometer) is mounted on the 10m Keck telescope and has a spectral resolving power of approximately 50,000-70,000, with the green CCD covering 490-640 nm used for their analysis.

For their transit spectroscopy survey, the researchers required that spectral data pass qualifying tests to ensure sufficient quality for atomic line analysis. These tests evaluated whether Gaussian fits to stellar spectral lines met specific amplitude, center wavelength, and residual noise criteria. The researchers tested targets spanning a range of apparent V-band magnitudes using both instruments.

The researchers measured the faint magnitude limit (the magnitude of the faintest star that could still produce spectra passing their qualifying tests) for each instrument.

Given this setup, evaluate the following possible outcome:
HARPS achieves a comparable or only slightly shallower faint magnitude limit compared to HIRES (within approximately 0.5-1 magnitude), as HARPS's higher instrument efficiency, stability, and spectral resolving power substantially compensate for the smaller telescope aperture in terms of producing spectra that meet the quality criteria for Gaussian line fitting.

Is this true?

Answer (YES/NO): YES